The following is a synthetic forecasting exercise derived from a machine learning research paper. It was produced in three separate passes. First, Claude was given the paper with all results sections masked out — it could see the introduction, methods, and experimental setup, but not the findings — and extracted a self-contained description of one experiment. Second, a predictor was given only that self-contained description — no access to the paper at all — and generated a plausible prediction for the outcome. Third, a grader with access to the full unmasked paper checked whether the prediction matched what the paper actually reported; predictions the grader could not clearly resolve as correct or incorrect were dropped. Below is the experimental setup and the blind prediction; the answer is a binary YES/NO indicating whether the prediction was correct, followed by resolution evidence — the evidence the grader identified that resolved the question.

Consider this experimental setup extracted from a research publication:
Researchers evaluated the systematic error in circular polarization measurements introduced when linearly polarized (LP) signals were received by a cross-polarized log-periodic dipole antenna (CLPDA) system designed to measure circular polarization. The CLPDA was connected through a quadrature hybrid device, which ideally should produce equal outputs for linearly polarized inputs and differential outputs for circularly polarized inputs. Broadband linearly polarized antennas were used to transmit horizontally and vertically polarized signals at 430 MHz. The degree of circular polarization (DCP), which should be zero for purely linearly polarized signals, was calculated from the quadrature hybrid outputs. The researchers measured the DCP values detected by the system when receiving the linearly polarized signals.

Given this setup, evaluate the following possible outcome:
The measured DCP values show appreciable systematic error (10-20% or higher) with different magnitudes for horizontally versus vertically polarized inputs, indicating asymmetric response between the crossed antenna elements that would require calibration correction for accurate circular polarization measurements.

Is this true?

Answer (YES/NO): NO